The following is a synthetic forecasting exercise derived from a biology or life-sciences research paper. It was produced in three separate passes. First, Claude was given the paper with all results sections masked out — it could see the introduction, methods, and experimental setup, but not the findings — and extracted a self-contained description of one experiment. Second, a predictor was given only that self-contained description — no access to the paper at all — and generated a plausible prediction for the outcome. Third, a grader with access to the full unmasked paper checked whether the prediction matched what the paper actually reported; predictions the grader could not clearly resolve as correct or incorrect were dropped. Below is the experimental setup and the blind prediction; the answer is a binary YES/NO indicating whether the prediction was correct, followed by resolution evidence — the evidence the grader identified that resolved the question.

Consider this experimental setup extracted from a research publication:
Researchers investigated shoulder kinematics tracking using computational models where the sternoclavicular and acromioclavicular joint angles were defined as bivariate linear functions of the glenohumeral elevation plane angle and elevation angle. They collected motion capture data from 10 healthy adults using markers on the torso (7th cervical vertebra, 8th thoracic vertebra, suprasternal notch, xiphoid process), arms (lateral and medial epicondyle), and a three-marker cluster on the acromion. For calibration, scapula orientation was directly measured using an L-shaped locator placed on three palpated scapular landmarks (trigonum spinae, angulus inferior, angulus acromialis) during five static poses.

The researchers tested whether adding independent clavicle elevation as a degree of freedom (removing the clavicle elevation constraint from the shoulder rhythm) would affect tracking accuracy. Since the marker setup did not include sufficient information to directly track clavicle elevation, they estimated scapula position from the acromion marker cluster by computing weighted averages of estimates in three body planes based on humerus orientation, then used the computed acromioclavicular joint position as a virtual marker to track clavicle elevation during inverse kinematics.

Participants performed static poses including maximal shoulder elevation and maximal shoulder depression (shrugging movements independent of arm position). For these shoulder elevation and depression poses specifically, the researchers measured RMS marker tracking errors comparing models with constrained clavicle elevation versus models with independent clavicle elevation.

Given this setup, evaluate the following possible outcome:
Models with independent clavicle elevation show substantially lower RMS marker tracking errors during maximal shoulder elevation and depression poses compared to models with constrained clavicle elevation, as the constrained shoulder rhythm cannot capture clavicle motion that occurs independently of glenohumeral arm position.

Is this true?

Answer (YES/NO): YES